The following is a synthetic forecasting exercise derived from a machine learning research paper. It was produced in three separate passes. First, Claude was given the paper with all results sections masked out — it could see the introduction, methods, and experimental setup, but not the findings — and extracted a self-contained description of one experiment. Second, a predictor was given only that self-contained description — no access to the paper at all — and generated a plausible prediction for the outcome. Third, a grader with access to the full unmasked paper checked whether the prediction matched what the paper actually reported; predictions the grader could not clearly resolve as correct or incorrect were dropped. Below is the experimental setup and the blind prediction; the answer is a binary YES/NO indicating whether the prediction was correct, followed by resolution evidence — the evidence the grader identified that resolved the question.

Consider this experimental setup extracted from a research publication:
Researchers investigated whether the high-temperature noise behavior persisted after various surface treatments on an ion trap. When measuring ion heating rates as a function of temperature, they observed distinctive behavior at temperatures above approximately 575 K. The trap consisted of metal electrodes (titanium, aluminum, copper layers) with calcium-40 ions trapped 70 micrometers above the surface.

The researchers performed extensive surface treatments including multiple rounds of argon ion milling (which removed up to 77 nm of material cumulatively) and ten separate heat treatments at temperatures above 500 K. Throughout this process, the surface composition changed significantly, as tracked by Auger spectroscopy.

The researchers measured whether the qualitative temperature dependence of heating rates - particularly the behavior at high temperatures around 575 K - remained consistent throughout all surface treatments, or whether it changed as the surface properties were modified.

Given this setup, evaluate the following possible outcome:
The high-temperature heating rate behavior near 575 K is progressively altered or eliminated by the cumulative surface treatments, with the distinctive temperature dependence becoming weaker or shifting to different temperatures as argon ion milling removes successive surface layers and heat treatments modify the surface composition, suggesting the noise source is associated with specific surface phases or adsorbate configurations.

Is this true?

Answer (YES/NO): NO